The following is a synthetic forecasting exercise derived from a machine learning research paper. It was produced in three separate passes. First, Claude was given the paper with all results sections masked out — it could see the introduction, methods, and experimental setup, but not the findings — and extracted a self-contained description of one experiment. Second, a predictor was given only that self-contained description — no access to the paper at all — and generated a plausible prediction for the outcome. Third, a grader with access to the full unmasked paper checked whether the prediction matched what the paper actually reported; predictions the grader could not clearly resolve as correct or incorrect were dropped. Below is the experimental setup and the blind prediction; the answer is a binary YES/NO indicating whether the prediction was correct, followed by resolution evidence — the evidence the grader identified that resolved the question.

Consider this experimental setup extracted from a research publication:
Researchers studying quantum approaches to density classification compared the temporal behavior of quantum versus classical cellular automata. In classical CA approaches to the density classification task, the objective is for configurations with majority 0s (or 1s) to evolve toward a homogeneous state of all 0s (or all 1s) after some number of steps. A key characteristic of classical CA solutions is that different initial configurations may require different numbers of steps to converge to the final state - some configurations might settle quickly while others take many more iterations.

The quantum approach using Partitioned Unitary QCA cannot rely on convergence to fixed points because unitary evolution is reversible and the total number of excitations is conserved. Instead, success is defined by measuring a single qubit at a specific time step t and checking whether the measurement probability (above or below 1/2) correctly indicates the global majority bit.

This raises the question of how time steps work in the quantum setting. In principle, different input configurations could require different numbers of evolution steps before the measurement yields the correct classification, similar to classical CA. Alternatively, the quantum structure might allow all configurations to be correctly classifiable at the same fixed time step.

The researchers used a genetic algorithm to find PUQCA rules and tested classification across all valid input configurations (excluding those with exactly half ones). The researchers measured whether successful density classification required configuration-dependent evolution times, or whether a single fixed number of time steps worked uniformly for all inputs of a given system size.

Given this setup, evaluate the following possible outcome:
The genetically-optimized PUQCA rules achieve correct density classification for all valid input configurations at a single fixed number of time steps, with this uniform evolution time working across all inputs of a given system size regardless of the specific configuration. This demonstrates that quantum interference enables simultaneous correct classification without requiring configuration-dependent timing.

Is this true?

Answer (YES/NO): YES